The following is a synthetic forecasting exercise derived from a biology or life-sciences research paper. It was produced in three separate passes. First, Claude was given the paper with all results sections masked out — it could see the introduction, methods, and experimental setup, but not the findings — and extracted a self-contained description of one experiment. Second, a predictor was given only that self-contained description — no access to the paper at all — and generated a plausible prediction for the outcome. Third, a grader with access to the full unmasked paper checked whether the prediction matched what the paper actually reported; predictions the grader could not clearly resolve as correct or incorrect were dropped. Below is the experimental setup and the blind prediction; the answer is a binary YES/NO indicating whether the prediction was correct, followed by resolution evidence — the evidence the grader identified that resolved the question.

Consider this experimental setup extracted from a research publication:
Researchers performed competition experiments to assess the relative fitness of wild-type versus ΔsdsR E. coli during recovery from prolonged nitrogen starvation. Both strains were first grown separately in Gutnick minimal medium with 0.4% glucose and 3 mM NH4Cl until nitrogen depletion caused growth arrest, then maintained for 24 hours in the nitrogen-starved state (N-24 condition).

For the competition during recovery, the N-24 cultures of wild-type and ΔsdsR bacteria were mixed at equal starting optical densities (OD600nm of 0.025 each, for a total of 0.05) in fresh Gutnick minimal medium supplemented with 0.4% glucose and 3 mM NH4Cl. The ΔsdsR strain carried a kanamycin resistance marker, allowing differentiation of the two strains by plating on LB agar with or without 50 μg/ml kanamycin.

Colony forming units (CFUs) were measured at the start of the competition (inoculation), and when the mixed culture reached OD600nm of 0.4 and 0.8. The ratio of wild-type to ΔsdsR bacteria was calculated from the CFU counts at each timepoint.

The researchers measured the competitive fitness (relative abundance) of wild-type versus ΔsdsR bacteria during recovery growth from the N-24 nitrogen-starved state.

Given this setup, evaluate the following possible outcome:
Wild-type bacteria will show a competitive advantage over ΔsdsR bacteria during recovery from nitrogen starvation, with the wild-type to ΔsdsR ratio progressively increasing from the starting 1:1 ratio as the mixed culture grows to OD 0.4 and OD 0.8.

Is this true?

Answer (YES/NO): YES